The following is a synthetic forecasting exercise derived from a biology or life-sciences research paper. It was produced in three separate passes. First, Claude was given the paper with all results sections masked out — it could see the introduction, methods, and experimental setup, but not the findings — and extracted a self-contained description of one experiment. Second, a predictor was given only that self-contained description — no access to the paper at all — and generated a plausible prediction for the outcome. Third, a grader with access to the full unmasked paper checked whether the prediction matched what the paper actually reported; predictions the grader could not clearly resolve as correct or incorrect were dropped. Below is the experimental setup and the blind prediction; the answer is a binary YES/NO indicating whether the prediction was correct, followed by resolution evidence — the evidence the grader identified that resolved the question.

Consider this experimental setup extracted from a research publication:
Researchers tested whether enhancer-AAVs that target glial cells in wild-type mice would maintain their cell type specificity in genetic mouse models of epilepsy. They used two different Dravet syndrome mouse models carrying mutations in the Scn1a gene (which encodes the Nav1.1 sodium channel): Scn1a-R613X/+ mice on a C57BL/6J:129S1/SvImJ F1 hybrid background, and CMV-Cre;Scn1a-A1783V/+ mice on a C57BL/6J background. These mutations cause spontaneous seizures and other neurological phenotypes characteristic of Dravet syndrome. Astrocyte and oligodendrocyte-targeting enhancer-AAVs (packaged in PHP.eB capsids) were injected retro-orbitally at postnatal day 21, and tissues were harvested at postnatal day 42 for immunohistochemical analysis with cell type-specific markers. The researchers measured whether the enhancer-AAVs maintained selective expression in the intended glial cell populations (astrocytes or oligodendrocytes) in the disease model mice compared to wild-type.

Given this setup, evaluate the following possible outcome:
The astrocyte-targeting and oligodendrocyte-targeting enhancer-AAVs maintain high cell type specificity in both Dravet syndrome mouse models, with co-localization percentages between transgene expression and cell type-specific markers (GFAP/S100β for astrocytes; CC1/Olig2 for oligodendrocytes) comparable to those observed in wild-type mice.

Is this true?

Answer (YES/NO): NO